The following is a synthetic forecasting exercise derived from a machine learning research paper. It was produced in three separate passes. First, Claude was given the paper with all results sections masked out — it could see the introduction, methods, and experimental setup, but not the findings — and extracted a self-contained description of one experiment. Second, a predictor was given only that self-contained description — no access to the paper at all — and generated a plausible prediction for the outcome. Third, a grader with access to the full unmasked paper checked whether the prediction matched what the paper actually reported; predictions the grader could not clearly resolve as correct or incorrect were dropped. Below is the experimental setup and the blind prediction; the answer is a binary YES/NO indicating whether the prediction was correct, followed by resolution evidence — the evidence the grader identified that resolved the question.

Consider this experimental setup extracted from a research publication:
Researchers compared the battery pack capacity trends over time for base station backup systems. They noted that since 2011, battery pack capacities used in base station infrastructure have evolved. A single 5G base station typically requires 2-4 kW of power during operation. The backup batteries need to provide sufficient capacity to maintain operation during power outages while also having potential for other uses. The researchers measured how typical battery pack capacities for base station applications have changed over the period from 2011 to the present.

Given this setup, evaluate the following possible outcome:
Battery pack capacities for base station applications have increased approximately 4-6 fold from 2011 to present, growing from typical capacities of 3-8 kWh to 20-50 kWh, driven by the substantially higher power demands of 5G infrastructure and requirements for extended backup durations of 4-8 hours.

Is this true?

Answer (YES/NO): NO